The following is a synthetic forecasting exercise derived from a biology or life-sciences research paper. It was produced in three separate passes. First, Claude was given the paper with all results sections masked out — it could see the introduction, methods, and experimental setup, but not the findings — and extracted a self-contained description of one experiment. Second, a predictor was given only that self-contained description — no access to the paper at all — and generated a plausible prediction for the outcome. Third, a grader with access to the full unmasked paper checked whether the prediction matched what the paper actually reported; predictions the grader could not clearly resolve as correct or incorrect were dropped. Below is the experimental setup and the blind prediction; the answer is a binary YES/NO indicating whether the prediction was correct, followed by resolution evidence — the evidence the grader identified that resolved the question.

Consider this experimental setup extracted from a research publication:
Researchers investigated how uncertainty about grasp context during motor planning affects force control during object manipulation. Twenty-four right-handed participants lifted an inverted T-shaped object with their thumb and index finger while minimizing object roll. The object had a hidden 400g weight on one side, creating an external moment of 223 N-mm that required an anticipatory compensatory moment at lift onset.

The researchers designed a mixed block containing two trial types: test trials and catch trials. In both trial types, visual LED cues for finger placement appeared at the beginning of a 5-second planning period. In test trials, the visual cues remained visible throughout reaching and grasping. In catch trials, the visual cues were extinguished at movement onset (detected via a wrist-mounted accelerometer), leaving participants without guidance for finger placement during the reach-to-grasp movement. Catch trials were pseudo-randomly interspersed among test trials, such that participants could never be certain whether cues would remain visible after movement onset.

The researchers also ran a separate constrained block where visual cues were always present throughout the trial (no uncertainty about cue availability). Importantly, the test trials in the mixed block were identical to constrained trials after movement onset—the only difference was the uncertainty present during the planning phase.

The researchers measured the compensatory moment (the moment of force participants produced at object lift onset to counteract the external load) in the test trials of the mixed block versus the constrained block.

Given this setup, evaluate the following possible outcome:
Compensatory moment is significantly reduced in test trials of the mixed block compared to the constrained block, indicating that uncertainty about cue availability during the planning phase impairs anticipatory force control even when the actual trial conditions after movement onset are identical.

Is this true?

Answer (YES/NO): NO